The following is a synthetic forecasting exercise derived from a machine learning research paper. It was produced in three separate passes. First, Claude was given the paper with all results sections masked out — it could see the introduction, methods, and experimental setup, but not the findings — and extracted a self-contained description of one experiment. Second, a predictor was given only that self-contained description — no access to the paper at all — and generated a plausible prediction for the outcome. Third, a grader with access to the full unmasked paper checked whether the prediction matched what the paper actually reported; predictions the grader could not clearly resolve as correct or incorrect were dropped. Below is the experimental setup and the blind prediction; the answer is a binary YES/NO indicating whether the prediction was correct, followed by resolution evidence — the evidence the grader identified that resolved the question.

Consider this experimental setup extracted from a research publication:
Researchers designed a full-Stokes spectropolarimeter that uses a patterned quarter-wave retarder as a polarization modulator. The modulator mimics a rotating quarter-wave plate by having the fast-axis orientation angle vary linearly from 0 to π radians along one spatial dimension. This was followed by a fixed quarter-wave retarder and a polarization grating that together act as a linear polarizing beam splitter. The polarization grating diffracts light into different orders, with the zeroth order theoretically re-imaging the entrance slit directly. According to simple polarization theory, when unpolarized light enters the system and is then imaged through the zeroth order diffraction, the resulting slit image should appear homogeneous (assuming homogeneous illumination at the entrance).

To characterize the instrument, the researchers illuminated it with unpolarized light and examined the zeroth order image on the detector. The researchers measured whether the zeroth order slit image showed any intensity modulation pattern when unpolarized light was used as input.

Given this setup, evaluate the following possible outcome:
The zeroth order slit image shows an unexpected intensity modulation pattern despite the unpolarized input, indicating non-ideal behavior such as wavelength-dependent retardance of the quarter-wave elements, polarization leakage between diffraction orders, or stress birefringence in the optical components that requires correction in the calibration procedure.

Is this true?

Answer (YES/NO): NO